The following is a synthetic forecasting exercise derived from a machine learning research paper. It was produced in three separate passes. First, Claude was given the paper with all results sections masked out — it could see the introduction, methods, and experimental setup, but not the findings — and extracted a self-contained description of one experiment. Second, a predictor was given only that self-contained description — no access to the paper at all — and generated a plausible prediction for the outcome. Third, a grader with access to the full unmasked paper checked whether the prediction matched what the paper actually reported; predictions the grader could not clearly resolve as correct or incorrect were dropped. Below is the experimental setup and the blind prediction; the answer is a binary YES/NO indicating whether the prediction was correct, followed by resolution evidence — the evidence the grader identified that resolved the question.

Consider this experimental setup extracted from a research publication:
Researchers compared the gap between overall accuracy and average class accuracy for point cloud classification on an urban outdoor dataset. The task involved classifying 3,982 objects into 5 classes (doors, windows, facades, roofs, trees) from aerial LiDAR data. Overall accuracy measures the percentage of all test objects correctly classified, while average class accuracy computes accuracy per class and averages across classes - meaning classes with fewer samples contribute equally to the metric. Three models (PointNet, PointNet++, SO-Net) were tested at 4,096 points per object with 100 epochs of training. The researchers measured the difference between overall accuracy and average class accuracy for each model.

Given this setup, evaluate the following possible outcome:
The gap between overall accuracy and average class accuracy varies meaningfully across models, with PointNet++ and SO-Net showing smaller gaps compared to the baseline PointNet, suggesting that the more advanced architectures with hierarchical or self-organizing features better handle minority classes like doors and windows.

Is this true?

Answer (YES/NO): NO